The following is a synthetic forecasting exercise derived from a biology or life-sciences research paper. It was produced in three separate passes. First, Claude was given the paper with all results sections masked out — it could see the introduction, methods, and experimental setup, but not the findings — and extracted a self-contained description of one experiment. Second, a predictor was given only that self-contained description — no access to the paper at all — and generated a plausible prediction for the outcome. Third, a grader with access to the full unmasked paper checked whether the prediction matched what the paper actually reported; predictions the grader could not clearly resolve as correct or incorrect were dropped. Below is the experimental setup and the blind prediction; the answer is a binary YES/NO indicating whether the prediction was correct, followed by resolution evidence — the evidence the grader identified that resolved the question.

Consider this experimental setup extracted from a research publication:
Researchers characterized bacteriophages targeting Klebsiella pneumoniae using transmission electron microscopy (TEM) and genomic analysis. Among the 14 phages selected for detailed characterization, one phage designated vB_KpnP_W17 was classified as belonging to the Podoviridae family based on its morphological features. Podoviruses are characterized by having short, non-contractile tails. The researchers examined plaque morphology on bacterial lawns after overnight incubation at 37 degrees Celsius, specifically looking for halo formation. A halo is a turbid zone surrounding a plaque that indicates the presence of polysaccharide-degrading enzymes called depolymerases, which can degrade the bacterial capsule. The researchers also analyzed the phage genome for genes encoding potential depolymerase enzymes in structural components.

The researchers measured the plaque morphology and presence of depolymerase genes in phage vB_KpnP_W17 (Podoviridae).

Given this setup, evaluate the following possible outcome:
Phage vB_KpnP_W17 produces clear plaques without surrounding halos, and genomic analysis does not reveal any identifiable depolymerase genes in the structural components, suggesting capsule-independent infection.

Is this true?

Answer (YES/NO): NO